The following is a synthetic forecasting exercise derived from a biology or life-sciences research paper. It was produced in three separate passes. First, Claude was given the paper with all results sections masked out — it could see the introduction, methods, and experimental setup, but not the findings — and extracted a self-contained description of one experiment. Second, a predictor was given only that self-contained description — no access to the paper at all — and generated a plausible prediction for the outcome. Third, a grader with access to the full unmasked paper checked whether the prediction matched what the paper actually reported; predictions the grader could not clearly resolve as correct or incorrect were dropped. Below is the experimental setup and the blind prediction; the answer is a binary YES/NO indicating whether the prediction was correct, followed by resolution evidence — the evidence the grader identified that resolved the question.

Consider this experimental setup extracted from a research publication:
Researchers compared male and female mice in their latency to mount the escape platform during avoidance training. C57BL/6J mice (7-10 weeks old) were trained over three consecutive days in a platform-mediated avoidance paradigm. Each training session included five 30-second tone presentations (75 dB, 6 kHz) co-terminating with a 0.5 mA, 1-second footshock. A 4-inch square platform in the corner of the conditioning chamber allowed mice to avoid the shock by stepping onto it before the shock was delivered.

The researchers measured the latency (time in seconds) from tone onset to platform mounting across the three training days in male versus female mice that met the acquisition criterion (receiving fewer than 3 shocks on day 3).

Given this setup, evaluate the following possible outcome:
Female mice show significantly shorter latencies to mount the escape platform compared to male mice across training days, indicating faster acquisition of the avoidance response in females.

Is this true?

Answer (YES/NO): NO